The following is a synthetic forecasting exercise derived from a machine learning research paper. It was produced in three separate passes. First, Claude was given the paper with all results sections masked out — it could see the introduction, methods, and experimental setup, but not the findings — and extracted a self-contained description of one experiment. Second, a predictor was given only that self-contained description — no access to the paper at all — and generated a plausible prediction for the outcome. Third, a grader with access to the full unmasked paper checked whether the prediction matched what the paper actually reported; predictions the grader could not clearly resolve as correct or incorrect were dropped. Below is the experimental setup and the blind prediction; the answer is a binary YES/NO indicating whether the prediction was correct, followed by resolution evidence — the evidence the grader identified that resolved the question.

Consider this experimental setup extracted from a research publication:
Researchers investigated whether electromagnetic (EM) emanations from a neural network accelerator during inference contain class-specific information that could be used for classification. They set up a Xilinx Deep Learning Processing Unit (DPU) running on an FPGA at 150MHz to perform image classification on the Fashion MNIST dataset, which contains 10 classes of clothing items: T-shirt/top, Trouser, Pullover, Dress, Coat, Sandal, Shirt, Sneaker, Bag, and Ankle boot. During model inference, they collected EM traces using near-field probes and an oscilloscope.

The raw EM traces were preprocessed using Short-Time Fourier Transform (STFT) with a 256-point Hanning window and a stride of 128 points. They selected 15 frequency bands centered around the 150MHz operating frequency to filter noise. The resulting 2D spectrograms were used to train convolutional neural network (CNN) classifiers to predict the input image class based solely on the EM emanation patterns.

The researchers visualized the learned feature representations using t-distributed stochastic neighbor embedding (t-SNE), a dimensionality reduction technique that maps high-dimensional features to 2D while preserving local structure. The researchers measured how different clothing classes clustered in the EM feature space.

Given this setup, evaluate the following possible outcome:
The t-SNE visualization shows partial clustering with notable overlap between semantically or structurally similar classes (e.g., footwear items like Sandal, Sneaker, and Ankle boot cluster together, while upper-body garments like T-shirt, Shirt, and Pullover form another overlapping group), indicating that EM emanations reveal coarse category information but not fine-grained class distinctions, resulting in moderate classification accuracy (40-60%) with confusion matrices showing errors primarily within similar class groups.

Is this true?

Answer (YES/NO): NO